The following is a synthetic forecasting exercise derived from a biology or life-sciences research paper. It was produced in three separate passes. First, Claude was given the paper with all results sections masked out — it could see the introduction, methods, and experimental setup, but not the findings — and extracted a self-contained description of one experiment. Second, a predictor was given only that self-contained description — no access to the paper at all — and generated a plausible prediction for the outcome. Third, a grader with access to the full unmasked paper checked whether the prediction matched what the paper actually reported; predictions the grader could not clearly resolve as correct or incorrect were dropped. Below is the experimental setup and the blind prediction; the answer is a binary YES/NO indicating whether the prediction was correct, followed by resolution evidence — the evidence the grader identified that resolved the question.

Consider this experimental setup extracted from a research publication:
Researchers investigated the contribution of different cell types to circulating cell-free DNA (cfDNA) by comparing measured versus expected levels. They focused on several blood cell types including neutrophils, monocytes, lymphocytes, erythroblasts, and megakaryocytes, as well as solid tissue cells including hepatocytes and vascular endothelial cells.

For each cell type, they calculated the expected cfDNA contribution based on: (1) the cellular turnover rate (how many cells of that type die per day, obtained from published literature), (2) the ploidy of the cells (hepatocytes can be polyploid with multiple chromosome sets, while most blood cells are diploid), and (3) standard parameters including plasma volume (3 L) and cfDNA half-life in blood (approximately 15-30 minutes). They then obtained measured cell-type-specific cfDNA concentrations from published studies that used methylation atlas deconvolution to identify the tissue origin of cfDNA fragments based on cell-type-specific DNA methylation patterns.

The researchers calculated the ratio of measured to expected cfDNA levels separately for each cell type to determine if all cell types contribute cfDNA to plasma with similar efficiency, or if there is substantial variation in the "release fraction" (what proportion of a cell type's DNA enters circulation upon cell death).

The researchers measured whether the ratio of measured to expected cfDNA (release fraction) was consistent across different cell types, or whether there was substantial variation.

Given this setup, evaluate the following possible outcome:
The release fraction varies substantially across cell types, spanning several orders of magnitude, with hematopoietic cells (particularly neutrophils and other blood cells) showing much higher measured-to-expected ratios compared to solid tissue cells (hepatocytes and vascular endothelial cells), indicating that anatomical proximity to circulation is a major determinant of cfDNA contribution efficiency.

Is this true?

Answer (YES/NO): NO